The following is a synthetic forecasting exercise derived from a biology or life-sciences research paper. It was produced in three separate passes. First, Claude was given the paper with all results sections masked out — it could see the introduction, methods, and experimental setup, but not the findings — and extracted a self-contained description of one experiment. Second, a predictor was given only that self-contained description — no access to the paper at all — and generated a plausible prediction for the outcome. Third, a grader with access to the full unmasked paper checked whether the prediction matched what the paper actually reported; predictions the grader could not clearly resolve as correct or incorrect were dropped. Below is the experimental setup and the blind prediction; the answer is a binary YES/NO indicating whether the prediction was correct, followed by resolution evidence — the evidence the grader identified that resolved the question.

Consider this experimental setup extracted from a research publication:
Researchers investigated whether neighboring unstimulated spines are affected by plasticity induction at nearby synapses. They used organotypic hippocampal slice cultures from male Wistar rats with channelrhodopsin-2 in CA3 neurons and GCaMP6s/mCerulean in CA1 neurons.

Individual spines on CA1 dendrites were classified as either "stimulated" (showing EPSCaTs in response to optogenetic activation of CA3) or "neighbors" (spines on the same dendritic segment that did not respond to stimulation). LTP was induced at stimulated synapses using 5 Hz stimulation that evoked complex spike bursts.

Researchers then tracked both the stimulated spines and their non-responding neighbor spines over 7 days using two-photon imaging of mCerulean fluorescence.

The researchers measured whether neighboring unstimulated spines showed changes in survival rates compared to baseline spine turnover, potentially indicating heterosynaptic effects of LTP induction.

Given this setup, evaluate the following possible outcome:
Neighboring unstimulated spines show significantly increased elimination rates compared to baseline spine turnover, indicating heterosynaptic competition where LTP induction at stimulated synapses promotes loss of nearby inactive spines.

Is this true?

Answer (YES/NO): NO